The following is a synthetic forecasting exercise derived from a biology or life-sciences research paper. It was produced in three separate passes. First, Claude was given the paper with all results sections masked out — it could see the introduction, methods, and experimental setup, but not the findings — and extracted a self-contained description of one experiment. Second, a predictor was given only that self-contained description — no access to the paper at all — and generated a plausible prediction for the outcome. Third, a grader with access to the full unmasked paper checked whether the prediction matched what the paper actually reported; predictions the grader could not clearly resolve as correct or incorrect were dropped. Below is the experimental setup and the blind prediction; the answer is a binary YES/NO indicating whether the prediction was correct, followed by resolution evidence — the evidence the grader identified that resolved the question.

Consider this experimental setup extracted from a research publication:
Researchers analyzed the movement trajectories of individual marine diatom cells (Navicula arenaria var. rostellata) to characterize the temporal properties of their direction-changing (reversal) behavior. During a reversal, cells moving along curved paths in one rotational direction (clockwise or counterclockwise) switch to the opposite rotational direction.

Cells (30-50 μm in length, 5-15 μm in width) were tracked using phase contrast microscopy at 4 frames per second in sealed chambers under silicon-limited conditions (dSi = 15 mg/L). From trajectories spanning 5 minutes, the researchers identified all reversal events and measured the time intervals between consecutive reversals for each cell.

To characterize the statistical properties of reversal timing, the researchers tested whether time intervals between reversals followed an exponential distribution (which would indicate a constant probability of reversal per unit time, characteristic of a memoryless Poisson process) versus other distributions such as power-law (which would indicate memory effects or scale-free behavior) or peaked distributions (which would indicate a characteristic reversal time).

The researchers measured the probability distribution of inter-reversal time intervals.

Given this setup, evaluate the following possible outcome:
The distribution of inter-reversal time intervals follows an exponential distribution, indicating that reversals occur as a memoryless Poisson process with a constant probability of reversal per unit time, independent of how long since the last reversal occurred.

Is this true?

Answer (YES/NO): YES